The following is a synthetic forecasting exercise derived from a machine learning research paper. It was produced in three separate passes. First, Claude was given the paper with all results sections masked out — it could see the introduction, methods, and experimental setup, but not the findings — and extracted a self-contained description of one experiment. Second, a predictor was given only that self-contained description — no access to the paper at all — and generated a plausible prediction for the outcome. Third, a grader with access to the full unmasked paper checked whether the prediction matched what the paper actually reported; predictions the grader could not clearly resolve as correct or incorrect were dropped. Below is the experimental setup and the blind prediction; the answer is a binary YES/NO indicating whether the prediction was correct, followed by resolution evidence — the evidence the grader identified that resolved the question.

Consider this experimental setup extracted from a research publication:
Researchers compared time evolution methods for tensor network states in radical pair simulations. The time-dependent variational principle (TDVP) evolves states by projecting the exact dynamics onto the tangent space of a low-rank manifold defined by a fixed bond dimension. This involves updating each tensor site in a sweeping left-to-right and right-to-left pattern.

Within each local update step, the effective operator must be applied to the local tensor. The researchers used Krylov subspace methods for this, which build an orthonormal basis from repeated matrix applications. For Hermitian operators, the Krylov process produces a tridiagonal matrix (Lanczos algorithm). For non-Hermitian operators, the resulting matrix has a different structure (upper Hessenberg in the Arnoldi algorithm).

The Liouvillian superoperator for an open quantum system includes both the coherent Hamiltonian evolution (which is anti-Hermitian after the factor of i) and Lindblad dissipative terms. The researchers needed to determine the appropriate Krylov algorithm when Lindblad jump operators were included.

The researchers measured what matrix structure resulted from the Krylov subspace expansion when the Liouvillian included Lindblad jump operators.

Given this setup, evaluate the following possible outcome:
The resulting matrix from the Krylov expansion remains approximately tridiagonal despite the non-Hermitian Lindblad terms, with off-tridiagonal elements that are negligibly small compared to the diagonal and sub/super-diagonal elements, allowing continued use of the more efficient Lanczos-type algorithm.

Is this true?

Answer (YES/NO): NO